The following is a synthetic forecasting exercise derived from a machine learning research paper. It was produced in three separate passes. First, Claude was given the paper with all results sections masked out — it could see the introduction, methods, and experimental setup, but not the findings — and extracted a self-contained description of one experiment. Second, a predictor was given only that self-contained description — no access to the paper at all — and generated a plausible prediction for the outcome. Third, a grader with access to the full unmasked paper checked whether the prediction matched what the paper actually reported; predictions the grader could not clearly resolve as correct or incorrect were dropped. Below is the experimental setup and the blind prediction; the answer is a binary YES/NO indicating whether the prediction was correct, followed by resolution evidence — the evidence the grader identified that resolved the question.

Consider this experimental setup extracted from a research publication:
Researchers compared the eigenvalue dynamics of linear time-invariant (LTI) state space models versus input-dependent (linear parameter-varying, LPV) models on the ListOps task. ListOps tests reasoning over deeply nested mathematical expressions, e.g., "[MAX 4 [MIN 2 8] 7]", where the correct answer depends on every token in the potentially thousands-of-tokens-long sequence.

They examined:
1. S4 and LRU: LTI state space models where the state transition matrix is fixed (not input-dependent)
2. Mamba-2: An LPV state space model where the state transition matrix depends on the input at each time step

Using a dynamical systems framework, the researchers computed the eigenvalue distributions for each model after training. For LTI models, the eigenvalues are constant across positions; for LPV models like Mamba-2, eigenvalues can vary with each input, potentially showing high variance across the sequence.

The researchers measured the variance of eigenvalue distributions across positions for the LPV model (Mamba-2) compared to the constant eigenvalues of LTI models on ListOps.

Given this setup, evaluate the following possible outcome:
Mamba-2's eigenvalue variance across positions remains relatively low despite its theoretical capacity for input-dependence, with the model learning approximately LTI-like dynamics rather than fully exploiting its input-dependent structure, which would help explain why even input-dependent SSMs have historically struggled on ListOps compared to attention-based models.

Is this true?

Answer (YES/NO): NO